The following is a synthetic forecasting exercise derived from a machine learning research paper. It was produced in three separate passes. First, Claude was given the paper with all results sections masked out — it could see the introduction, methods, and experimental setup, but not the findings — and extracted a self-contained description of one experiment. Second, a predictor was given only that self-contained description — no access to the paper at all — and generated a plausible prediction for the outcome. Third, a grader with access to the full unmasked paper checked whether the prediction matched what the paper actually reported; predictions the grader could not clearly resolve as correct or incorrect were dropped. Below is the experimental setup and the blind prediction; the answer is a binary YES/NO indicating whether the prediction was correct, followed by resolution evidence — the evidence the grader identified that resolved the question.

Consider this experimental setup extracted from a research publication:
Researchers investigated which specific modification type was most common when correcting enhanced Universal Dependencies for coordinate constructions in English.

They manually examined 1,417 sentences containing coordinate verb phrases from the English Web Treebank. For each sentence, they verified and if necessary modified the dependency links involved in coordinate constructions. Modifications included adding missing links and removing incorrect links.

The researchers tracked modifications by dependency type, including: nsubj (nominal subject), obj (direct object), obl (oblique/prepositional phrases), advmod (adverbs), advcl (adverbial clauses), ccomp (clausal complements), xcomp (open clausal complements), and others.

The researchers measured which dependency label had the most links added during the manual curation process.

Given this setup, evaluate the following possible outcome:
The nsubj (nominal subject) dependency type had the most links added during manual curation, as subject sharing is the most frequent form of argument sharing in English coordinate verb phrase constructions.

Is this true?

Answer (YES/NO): YES